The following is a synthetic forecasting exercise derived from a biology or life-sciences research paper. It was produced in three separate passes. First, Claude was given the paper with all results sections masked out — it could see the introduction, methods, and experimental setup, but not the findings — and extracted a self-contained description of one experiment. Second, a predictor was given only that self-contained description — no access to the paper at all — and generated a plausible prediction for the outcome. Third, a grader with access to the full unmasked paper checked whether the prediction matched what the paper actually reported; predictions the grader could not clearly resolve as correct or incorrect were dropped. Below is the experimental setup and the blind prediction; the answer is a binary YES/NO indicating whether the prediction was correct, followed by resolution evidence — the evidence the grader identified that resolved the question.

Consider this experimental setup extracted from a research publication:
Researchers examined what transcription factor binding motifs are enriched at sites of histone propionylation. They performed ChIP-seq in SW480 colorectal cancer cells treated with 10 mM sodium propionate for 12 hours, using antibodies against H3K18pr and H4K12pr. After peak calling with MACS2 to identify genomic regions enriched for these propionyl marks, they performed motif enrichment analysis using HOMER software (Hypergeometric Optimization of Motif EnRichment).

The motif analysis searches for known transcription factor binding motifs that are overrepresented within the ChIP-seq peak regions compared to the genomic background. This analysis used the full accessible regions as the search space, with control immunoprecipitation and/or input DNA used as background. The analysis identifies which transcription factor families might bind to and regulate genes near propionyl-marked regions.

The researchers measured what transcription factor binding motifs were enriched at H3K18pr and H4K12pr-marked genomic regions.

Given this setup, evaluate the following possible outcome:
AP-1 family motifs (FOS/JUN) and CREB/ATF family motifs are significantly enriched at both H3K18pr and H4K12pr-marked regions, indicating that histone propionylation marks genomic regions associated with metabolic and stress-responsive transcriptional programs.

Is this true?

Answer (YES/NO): NO